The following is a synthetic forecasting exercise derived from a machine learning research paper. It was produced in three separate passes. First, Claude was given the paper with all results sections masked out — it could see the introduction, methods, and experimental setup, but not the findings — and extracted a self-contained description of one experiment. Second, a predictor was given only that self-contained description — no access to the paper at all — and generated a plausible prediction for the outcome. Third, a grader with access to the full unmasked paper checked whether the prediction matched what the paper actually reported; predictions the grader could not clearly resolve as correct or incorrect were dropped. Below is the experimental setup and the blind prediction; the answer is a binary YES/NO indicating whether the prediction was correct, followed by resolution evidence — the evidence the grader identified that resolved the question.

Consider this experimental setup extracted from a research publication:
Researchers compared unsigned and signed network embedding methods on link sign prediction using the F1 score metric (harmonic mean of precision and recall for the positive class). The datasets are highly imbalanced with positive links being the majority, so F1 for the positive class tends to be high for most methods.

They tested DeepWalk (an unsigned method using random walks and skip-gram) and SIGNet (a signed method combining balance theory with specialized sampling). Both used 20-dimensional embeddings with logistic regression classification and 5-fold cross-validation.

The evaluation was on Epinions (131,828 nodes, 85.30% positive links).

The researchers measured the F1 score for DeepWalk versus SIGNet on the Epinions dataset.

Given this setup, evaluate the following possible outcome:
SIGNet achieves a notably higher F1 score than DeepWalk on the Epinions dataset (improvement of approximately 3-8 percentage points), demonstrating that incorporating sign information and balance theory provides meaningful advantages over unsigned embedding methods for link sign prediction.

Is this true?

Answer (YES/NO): NO